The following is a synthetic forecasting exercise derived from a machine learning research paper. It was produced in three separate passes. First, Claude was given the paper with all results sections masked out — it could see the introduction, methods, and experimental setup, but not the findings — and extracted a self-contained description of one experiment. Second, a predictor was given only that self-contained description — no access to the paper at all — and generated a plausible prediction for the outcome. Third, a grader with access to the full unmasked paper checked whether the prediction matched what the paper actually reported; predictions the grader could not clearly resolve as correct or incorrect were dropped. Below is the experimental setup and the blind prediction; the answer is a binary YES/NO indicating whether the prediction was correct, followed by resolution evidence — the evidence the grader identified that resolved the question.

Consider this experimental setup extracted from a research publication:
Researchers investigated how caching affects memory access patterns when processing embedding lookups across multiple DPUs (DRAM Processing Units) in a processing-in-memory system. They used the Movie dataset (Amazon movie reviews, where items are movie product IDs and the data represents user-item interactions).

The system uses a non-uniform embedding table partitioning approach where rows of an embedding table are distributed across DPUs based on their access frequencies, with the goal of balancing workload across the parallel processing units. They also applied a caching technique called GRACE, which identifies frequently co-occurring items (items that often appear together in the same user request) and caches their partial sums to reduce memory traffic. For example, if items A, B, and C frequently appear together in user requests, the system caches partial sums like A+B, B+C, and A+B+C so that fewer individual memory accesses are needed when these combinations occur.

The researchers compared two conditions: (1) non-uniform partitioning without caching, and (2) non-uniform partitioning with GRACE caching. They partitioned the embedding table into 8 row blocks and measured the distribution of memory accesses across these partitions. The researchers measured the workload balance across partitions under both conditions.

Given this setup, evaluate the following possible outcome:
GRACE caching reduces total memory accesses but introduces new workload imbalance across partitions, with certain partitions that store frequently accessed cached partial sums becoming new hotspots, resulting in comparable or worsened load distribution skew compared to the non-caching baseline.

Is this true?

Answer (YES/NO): YES